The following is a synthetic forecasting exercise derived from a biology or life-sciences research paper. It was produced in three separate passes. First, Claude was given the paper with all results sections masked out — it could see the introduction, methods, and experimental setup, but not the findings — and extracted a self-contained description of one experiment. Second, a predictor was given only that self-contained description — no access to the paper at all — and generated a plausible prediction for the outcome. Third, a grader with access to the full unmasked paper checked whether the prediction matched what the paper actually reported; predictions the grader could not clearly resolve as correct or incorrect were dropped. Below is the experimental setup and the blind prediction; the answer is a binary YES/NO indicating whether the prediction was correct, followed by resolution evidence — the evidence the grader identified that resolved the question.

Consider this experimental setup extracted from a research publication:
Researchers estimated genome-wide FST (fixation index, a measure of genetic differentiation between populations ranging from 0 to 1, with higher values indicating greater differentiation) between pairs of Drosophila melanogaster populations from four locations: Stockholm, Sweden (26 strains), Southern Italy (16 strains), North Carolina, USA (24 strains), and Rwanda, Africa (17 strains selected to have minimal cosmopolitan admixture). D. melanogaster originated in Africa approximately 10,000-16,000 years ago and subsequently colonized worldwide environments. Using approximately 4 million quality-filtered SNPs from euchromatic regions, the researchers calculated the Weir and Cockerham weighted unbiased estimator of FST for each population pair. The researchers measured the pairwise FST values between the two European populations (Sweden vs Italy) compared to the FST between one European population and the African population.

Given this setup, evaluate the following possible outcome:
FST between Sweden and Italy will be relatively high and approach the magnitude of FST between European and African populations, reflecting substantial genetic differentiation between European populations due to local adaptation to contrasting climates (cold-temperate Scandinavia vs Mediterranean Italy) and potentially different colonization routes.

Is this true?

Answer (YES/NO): NO